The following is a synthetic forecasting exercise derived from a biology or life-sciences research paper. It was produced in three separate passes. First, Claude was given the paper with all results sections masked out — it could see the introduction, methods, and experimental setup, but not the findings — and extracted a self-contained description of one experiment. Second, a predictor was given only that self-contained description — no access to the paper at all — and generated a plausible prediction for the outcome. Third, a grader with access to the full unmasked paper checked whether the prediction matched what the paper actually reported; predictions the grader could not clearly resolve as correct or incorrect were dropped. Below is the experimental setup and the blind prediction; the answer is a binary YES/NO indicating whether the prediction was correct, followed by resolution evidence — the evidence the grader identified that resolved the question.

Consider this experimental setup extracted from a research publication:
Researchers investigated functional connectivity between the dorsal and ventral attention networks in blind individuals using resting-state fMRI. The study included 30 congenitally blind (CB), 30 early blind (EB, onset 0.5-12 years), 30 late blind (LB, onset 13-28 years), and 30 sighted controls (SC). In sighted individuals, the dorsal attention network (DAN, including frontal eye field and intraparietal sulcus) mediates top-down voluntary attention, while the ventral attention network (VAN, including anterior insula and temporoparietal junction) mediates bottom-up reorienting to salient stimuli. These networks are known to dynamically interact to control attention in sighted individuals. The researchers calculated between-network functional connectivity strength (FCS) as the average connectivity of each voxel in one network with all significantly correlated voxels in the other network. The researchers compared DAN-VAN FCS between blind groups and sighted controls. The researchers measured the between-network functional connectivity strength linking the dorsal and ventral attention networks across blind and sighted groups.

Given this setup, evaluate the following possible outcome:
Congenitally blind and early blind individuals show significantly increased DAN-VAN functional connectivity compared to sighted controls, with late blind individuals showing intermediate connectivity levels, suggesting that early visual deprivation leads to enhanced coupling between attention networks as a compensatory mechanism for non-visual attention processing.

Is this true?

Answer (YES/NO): NO